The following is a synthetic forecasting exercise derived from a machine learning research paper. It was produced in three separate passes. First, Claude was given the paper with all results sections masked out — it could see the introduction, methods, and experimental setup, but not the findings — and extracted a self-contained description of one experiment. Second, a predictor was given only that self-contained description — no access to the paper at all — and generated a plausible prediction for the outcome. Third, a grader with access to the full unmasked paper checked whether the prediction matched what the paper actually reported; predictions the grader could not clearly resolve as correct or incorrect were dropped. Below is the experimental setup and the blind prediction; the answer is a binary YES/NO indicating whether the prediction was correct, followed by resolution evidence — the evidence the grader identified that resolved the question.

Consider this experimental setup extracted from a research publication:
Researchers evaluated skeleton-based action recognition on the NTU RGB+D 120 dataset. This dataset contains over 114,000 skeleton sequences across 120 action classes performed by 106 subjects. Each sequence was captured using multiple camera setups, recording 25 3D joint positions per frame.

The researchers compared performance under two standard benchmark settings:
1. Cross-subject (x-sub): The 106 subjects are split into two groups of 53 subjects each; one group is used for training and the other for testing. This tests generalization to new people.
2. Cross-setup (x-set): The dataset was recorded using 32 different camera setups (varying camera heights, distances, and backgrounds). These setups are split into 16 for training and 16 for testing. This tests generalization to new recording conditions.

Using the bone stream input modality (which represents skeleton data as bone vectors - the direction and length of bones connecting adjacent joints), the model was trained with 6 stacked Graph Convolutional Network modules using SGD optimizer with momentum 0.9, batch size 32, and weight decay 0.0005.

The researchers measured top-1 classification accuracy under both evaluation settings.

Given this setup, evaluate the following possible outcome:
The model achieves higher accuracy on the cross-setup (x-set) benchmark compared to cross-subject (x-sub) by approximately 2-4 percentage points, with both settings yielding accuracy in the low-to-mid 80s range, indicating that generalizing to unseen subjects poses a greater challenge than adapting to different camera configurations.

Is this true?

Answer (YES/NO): NO